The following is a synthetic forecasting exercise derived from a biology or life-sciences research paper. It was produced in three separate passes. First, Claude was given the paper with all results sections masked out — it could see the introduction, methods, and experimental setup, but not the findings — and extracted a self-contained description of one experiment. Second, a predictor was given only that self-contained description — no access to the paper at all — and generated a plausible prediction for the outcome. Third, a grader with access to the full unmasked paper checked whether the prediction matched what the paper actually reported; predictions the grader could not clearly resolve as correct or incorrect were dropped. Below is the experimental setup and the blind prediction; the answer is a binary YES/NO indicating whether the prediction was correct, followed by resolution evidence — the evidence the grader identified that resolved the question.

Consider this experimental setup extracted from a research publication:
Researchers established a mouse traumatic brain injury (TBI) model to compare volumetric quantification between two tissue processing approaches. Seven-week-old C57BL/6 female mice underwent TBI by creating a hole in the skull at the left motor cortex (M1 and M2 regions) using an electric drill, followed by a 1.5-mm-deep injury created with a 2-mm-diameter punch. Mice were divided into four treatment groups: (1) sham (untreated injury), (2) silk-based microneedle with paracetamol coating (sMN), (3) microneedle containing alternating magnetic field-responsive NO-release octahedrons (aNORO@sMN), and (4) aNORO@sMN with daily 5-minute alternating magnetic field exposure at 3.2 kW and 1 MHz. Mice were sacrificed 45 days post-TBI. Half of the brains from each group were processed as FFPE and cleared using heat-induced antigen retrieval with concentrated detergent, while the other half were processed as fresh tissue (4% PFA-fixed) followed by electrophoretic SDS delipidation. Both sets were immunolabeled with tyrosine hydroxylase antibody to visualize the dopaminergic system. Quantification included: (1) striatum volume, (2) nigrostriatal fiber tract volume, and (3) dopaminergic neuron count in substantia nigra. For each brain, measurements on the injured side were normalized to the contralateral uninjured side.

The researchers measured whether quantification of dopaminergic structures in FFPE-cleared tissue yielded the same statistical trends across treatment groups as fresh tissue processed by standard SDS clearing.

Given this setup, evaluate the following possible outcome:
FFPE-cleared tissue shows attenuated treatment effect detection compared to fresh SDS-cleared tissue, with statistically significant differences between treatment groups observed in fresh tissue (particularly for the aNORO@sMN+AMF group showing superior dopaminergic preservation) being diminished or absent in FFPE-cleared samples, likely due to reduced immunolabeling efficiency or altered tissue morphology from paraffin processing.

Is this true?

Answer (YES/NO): NO